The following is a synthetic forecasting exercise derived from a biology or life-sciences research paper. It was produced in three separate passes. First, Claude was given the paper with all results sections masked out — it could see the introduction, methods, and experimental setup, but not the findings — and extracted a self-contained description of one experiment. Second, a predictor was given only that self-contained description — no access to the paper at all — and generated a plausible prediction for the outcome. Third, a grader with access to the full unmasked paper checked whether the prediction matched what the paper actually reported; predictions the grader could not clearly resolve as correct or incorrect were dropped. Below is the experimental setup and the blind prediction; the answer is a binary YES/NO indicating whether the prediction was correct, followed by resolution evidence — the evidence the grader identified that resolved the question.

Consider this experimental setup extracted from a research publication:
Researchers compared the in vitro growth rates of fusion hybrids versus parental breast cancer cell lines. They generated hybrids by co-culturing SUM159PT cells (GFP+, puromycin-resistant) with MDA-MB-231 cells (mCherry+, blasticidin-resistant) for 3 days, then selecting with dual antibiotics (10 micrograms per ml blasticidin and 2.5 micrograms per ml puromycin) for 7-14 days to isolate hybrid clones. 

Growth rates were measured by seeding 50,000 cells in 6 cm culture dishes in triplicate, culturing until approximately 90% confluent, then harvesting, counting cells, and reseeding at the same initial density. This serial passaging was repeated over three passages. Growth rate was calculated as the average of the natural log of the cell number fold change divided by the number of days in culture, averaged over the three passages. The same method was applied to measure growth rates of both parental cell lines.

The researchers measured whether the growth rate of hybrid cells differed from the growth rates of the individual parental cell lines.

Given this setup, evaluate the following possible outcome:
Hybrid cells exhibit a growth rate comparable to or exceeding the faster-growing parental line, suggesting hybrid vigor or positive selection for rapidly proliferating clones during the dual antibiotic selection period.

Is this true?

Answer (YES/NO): YES